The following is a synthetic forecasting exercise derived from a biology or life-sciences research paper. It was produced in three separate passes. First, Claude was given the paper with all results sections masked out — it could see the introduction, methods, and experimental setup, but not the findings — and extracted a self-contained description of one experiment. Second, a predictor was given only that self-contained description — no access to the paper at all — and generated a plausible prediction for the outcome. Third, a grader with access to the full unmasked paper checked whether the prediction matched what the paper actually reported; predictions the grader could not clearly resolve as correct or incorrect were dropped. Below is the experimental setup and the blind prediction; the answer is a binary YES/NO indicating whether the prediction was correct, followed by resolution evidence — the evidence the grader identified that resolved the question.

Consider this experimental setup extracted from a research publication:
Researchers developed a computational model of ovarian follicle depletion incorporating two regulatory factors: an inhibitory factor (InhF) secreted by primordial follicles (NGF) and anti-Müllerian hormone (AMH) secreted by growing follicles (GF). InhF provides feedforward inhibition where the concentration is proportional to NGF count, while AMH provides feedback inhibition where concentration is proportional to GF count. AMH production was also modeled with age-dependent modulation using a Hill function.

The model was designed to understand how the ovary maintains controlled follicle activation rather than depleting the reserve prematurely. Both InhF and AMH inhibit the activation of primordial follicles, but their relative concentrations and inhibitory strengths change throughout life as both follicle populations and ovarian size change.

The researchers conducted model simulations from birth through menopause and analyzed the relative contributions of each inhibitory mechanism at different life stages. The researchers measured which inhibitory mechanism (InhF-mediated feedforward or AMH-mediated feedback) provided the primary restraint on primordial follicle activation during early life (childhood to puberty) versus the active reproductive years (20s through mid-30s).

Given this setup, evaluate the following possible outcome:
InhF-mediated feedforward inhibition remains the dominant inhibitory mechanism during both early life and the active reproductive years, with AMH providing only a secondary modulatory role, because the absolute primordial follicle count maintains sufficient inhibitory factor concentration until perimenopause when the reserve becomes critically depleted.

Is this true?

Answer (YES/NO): NO